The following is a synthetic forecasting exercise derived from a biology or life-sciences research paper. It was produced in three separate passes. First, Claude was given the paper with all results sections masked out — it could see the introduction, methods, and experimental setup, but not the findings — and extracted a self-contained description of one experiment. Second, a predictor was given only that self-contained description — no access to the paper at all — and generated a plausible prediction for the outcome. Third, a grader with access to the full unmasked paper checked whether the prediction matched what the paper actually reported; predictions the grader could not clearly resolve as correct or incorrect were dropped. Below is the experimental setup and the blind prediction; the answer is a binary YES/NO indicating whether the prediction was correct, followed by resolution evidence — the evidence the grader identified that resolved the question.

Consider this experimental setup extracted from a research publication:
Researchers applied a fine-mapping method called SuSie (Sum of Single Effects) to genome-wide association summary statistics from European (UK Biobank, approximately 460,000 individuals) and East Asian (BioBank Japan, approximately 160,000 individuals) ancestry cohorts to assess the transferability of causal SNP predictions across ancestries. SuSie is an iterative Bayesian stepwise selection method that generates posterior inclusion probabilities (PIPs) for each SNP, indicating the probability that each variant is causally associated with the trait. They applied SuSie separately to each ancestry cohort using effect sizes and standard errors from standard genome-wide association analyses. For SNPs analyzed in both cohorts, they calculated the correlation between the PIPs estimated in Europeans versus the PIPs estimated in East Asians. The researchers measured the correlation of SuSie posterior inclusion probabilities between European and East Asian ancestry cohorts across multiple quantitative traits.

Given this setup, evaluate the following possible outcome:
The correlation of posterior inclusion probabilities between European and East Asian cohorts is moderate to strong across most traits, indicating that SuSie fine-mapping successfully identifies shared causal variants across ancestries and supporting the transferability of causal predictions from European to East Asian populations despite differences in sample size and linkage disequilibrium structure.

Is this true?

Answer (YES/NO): NO